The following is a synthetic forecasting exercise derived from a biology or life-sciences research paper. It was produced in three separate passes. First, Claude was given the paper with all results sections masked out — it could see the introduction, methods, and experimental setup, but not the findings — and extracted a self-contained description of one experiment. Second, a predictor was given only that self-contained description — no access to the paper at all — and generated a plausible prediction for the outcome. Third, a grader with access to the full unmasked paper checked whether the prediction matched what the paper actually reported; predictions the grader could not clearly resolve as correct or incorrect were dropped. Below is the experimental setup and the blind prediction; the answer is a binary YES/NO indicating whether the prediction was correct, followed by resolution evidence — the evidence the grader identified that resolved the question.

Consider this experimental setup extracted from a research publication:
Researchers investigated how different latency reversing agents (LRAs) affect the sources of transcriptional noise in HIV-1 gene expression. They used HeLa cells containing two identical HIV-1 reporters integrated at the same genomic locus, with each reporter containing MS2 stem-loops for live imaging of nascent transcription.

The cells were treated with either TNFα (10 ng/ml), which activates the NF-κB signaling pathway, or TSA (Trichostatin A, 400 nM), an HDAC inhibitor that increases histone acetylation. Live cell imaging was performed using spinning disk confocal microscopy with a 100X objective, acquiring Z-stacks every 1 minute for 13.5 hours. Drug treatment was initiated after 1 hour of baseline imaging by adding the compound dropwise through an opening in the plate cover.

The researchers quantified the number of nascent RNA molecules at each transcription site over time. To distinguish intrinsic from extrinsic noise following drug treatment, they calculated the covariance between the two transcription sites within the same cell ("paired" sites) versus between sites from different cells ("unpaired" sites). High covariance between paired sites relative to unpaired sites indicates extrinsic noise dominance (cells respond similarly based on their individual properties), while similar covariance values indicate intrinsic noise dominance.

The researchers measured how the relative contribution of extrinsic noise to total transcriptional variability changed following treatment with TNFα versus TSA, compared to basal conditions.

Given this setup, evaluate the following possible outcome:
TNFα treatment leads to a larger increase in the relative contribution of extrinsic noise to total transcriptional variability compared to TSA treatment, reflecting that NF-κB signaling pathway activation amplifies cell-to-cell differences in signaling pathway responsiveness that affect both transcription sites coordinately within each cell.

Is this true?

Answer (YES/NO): NO